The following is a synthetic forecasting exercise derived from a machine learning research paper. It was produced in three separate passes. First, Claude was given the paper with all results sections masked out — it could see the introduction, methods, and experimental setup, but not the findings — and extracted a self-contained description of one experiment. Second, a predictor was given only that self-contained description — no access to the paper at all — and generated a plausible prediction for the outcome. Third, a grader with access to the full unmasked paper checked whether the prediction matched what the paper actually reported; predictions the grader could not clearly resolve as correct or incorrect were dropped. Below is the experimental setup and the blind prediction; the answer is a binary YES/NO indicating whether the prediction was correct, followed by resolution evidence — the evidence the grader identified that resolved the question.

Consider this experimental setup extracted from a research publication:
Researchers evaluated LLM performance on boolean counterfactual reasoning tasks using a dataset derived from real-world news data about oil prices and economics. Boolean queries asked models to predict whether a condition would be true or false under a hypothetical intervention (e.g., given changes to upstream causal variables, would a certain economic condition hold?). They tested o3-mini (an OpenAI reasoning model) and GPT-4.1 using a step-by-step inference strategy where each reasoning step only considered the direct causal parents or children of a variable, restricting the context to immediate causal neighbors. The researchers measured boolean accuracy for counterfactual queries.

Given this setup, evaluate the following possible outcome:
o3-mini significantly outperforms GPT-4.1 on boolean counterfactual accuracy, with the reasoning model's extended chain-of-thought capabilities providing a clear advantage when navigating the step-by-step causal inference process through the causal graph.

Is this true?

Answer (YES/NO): NO